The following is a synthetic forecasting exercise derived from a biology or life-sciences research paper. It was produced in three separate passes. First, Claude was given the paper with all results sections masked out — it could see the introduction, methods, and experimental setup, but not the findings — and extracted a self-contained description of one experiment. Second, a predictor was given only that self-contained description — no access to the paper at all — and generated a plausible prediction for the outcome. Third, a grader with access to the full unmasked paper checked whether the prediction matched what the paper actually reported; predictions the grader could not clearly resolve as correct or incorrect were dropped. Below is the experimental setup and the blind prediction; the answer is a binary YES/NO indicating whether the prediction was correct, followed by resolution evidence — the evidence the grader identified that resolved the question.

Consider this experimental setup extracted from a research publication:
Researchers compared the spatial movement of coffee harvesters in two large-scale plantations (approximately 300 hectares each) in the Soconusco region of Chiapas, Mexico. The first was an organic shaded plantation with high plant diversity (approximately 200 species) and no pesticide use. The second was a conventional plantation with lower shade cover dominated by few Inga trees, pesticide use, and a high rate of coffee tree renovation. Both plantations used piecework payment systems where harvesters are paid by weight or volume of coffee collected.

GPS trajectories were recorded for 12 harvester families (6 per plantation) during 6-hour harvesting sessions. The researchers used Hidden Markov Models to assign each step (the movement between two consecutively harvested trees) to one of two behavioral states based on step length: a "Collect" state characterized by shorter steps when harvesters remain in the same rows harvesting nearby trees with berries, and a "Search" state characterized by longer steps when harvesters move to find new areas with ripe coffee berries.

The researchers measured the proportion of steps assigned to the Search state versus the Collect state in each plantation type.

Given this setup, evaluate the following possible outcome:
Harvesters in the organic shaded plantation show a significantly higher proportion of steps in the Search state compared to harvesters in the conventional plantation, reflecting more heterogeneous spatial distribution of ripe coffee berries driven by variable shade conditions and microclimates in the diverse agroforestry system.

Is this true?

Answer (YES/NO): NO